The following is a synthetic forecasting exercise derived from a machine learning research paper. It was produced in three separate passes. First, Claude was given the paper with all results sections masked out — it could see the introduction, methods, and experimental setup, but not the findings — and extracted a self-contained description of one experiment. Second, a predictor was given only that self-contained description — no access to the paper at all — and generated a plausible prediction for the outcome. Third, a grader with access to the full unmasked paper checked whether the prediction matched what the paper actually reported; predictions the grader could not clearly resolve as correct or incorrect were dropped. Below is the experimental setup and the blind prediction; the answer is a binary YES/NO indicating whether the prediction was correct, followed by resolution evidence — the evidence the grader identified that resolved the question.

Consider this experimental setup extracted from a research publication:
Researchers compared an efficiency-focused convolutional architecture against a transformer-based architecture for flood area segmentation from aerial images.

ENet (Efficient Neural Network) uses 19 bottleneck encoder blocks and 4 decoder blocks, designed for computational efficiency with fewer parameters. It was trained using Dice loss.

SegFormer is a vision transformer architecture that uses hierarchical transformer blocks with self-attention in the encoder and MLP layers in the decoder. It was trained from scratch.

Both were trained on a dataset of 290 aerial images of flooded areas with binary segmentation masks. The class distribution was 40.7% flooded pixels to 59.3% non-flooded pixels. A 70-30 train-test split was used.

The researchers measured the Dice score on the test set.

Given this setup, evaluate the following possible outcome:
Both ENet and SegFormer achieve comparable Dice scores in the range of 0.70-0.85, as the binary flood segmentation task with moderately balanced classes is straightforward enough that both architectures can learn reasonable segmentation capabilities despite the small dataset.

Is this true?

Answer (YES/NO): YES